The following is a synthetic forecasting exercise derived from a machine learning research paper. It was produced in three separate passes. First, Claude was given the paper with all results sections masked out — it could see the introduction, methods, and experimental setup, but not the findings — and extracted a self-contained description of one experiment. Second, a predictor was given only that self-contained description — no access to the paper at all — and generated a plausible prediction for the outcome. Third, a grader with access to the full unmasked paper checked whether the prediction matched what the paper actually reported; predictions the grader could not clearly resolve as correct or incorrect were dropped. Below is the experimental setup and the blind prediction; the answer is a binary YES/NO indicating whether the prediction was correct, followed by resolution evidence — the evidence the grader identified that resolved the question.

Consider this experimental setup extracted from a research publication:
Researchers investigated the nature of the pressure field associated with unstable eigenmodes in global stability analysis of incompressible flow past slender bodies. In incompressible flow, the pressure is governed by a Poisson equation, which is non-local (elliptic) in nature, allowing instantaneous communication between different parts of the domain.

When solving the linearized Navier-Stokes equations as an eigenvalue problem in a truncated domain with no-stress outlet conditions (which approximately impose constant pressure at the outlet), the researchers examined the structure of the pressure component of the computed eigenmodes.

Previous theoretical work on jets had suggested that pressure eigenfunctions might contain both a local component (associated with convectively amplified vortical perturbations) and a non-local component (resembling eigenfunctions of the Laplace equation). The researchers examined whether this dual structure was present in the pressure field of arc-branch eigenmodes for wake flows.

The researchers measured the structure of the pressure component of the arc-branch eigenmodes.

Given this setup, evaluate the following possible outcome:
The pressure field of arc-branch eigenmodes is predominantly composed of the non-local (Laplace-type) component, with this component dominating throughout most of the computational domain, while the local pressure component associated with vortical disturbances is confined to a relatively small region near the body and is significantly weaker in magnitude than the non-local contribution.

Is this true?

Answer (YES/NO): NO